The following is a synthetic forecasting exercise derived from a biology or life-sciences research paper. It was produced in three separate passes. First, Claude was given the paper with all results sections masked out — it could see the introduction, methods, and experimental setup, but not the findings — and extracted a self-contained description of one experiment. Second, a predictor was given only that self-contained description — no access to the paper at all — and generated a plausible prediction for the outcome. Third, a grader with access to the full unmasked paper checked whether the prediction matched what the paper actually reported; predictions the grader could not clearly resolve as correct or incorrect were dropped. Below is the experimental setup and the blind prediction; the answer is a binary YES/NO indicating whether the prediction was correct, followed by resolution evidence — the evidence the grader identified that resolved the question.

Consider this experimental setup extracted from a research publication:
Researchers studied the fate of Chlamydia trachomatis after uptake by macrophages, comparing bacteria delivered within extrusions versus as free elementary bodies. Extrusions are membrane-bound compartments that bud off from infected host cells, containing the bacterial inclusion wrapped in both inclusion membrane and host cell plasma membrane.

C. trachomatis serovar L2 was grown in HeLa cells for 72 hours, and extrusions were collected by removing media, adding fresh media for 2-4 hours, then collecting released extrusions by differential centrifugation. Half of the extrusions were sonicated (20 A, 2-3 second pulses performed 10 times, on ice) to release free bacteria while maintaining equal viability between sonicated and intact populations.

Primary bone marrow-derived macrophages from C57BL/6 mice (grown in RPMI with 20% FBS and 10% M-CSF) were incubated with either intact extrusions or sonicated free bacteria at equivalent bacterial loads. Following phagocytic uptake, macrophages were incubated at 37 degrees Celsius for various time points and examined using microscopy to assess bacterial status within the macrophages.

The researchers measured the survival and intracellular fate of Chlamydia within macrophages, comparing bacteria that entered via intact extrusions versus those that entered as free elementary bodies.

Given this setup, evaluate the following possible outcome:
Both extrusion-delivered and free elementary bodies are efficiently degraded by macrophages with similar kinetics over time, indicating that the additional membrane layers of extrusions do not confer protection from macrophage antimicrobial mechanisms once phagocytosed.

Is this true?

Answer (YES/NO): NO